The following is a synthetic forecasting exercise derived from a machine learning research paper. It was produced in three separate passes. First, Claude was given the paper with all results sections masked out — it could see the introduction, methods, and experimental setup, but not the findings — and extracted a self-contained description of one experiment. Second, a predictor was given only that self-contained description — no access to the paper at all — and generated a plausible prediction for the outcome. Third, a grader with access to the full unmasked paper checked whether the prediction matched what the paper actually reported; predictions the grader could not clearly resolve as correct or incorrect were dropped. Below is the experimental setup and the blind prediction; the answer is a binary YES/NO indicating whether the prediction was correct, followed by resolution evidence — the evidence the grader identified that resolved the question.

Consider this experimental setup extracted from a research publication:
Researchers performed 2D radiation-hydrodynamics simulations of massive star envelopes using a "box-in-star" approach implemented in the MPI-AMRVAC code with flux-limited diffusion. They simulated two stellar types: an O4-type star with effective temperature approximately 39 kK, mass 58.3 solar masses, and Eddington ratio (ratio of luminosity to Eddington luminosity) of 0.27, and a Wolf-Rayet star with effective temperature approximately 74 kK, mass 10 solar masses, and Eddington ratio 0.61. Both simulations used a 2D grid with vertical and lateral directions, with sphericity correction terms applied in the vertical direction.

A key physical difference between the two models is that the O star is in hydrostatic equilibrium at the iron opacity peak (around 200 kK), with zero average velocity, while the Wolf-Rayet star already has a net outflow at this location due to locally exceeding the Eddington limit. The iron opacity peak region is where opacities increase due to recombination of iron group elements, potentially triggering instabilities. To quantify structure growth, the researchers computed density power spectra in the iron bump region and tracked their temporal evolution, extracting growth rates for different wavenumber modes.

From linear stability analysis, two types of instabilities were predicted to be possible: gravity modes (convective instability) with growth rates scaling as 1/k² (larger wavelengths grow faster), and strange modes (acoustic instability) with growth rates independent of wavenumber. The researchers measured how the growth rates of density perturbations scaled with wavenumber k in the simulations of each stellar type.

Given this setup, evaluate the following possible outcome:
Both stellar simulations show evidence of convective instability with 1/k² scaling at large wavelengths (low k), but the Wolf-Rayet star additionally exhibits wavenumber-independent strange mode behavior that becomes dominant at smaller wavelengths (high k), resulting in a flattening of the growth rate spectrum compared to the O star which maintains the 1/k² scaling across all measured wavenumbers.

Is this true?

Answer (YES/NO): NO